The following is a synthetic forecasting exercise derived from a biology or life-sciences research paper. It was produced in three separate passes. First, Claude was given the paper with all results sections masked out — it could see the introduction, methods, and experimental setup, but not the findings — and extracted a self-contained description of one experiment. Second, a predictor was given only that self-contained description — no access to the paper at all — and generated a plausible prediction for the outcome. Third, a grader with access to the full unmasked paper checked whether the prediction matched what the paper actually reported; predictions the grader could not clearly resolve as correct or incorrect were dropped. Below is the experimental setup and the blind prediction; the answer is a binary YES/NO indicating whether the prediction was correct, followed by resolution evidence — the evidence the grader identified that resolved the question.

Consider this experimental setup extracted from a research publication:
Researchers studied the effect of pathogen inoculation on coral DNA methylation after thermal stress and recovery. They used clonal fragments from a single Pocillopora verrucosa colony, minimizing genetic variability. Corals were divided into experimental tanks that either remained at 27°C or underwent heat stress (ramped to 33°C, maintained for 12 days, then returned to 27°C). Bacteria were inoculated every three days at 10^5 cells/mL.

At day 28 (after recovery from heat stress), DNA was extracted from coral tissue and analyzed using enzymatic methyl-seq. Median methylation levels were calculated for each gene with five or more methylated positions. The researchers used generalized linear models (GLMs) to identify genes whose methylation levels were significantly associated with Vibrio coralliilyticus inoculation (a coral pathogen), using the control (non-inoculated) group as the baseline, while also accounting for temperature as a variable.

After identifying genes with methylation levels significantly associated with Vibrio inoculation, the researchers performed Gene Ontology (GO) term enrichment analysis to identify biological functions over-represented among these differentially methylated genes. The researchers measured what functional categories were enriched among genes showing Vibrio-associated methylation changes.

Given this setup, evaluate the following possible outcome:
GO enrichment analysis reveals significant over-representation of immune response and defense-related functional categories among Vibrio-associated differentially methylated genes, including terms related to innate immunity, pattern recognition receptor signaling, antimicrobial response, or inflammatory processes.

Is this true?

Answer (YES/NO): NO